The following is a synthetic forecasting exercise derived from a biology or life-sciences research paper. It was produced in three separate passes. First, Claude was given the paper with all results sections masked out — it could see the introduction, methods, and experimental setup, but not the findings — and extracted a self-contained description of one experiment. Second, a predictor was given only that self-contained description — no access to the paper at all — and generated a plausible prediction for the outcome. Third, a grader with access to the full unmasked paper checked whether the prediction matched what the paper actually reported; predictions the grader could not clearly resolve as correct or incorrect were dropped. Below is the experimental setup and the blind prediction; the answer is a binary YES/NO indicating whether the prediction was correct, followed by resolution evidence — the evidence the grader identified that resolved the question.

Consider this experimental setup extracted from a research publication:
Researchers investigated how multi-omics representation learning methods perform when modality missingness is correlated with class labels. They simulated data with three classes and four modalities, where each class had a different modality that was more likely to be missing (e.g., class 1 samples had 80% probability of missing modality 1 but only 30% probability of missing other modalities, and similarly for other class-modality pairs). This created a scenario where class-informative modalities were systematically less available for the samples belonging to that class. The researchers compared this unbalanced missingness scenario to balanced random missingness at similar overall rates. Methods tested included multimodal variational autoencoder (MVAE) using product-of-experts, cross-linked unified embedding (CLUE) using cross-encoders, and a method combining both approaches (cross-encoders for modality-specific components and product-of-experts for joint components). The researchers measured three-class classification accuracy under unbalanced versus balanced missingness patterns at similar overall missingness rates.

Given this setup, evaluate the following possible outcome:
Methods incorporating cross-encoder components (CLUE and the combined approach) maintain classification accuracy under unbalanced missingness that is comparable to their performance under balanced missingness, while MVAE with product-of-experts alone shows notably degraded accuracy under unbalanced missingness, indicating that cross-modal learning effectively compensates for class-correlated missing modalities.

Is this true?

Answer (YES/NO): NO